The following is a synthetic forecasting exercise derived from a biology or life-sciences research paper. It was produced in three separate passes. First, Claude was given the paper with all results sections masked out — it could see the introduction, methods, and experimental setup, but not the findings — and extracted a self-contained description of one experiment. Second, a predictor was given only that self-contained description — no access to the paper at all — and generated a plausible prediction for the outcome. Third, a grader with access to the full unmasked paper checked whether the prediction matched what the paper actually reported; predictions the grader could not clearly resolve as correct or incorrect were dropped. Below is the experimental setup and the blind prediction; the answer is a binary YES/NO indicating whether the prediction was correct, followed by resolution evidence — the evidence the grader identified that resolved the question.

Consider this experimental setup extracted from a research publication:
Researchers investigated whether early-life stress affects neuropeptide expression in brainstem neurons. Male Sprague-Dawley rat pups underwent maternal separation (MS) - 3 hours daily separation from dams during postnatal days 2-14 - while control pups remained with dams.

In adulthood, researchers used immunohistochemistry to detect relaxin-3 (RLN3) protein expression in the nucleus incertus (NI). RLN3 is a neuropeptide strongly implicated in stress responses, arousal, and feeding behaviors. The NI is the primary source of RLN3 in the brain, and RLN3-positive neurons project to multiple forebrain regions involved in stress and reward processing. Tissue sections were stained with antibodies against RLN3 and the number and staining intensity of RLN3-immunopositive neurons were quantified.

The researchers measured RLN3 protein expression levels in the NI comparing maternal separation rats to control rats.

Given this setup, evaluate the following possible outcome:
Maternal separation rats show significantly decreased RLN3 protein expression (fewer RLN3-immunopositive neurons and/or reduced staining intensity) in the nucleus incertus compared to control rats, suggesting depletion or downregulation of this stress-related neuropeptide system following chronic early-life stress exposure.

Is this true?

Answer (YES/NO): NO